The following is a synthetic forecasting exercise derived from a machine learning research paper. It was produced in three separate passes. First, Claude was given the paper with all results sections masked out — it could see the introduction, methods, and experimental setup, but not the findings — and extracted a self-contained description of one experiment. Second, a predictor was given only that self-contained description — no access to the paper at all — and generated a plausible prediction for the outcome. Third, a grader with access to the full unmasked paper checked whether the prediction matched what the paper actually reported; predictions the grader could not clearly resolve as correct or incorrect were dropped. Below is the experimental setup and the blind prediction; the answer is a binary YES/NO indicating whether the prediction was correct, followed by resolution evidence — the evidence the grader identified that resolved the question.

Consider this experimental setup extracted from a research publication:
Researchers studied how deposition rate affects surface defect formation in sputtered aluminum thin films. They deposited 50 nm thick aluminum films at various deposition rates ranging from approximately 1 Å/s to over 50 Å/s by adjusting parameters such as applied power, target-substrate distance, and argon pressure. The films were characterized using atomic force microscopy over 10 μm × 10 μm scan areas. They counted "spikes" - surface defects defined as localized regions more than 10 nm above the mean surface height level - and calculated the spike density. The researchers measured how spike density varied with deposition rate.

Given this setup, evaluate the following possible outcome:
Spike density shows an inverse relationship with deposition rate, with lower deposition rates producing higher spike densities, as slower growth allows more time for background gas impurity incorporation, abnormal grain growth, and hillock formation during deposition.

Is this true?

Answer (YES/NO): YES